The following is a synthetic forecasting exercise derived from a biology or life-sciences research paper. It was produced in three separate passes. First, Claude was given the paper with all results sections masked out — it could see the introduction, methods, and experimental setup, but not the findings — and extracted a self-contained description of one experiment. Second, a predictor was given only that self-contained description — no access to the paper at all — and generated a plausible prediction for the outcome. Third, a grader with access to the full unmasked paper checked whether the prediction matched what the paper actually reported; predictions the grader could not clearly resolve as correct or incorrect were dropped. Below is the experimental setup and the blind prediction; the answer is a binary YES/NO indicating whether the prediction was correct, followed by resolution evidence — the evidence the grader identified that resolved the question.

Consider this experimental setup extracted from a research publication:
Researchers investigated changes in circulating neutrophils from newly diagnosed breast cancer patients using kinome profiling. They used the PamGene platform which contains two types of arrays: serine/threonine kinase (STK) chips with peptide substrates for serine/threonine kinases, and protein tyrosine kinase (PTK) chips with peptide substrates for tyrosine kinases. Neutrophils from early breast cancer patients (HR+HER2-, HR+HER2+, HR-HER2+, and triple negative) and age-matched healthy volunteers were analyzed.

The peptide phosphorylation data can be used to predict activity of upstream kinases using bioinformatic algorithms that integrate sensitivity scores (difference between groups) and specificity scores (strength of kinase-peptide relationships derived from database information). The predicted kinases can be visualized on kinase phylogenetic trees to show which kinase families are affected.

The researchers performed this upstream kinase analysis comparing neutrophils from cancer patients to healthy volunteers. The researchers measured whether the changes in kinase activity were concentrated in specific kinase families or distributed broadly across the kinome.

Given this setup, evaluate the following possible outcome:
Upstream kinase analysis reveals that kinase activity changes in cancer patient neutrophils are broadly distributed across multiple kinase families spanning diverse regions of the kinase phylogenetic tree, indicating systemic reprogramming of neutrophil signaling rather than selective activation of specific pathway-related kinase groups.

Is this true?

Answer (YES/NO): NO